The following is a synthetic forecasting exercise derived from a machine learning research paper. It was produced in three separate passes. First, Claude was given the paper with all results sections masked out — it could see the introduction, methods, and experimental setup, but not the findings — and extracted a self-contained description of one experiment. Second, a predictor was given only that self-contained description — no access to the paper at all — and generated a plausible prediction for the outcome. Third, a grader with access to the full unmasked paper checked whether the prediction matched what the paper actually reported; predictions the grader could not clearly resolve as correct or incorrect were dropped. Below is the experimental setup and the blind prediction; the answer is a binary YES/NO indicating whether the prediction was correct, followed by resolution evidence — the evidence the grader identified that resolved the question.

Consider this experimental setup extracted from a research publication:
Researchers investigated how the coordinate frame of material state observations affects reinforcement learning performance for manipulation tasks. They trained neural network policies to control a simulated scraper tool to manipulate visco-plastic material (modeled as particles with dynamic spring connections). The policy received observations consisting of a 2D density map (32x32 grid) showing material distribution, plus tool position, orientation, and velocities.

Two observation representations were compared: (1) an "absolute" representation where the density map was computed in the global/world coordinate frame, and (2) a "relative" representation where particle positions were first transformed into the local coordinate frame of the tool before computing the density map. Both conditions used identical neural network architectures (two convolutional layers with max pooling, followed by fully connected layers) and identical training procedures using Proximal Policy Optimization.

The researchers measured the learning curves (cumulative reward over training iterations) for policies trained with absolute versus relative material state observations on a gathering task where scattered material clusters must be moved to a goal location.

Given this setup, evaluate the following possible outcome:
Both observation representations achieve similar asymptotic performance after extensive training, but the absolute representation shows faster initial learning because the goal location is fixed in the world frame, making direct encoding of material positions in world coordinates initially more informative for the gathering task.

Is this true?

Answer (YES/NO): NO